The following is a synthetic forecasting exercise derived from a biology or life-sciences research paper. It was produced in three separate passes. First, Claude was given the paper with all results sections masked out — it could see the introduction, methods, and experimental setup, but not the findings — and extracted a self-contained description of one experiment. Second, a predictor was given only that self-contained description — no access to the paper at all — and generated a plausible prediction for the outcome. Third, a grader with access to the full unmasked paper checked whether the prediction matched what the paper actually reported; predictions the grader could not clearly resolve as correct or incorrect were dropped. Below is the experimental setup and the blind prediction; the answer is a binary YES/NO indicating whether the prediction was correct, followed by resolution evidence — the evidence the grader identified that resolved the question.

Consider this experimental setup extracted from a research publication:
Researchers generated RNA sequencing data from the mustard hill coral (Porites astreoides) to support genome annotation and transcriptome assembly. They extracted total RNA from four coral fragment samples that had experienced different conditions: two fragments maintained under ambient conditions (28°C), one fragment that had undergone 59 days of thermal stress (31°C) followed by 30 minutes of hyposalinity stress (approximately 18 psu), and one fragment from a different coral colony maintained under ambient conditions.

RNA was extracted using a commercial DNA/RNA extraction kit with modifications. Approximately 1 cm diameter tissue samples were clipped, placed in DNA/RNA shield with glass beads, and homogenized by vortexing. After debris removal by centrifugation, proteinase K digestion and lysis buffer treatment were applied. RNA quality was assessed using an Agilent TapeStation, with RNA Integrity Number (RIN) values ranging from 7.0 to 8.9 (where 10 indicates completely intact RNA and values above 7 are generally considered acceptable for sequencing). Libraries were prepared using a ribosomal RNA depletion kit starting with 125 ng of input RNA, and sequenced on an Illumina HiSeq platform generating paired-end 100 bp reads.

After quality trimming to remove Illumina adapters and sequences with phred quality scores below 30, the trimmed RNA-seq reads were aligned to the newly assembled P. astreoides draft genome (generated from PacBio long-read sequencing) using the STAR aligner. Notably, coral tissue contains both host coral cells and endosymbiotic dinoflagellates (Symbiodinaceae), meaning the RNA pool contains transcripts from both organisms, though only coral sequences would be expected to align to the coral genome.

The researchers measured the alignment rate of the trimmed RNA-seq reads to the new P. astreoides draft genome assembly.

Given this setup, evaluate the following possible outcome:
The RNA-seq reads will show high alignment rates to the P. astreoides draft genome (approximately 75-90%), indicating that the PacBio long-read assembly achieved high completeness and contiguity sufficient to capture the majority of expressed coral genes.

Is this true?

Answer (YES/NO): YES